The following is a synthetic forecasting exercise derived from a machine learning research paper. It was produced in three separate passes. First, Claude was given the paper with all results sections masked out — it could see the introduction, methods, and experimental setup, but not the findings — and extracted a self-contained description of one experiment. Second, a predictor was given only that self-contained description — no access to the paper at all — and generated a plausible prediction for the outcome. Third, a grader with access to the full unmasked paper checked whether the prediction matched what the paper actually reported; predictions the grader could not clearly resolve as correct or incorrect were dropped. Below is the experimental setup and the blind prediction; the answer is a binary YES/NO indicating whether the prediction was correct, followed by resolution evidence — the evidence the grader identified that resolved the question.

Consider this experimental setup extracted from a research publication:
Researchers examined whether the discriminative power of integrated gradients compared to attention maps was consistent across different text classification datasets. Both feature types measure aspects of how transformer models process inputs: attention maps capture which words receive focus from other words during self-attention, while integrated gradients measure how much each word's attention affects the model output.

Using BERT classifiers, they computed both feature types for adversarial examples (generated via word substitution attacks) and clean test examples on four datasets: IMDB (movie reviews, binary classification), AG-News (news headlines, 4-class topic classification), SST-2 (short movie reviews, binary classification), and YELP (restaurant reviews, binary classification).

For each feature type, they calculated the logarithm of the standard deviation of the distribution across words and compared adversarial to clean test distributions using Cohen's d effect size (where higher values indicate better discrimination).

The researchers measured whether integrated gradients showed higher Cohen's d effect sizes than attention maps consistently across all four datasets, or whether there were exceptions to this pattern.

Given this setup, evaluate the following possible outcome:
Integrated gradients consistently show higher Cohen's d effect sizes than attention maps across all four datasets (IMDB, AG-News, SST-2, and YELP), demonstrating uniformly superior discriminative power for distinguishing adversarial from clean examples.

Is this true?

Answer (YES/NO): NO